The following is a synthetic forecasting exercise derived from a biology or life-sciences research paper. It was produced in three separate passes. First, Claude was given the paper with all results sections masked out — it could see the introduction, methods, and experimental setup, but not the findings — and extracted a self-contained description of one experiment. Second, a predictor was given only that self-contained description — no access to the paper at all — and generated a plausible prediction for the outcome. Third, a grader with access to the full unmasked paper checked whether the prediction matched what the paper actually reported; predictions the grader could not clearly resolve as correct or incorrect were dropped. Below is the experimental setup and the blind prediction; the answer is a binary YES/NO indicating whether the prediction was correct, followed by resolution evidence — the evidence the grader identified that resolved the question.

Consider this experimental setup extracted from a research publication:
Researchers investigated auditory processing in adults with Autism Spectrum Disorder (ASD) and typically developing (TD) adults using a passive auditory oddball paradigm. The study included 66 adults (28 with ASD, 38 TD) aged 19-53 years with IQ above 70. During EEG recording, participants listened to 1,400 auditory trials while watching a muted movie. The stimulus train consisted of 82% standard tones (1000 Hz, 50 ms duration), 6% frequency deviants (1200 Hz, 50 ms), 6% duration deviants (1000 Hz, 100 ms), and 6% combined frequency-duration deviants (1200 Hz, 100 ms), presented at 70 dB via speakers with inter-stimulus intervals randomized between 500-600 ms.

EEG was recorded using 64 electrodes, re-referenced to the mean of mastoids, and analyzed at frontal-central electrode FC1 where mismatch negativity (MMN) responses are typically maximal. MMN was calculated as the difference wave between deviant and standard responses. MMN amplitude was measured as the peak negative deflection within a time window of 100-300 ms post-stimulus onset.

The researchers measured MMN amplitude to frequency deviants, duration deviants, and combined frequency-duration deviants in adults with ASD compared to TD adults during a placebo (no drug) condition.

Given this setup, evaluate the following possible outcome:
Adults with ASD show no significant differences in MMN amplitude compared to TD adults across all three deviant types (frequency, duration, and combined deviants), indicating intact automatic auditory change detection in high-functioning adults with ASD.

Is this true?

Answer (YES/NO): YES